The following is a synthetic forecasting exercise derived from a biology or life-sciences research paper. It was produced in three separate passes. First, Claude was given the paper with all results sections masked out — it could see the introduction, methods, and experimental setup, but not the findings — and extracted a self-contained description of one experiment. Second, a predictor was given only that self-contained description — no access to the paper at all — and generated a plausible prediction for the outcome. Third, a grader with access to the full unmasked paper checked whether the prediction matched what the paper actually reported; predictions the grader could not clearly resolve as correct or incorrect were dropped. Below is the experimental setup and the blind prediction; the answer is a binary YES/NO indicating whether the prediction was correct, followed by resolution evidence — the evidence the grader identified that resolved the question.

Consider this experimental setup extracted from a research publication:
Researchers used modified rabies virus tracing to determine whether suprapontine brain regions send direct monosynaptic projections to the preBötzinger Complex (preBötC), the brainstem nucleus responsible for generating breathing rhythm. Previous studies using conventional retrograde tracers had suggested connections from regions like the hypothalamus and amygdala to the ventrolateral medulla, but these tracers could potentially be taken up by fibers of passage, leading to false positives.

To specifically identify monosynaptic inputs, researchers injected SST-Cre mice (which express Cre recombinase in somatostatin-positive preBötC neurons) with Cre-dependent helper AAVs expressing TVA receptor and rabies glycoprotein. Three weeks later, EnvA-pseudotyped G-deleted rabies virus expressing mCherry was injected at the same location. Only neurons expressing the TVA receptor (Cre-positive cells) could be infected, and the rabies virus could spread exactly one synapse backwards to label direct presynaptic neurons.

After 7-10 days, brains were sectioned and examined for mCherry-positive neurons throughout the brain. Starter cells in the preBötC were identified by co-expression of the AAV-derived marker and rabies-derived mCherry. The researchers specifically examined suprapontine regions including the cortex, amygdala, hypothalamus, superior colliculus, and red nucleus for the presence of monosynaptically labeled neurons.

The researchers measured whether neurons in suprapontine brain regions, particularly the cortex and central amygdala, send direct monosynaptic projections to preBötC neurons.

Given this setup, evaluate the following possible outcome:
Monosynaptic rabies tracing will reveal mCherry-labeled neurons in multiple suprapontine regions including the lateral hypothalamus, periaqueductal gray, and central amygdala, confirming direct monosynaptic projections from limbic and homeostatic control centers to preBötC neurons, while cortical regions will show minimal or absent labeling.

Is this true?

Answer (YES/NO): NO